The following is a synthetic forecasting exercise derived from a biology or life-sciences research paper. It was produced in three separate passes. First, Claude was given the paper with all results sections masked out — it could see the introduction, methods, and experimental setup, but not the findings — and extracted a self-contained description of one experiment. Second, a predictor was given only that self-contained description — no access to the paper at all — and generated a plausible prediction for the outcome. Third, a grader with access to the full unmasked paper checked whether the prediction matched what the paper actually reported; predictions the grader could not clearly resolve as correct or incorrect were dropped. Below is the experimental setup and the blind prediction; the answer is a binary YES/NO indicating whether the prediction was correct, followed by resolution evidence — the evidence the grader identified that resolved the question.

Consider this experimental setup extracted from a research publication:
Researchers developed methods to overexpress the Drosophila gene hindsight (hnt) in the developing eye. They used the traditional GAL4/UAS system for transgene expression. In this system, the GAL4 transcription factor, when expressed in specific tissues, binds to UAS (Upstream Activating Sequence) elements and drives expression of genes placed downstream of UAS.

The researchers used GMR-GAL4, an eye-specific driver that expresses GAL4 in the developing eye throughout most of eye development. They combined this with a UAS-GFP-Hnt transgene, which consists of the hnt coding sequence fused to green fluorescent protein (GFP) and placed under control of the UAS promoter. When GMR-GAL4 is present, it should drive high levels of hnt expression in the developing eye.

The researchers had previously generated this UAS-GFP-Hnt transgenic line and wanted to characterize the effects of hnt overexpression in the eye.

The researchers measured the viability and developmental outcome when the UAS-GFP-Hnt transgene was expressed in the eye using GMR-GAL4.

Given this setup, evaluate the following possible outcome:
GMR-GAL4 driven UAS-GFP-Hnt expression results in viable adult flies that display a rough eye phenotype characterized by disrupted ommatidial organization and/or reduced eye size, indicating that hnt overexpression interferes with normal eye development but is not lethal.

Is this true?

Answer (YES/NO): NO